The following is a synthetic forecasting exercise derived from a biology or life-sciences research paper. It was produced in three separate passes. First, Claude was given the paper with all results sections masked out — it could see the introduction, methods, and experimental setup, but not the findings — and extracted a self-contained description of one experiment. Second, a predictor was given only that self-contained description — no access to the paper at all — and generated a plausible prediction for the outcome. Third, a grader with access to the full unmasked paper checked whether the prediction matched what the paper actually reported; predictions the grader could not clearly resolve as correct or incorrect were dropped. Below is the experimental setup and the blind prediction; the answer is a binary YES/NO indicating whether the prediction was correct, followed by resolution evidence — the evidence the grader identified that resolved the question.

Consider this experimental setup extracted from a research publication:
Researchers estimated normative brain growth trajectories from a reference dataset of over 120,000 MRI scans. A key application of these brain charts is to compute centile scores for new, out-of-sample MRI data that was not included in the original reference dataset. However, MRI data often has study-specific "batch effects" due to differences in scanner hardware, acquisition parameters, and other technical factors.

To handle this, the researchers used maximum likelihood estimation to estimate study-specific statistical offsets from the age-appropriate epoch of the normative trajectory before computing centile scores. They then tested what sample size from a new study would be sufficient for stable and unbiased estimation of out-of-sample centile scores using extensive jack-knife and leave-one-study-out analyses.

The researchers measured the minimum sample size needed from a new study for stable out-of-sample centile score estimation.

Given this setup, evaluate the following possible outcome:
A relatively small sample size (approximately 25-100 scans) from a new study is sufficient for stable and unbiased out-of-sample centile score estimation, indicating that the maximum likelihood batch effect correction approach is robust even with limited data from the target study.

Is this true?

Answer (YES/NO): NO